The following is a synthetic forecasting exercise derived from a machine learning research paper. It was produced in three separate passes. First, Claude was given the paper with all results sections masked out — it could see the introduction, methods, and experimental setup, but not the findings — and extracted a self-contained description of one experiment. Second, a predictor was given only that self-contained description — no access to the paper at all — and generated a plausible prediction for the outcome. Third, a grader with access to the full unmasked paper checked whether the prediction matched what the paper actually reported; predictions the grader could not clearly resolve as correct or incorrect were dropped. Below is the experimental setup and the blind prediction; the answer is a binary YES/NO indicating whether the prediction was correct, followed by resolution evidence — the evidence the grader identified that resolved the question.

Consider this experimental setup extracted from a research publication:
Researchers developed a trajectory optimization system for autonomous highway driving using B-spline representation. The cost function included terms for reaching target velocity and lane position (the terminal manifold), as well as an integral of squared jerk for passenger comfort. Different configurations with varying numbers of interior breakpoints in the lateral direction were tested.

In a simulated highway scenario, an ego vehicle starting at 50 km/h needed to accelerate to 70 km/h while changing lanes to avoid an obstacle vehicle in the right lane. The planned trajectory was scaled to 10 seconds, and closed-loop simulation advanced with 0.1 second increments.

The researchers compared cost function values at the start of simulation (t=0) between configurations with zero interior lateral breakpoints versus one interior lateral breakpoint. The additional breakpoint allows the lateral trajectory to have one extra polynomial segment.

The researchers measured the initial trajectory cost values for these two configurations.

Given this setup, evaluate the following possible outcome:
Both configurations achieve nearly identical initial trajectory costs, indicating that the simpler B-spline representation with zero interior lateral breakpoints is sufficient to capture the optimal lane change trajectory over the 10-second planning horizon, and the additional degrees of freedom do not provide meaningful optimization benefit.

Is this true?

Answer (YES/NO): NO